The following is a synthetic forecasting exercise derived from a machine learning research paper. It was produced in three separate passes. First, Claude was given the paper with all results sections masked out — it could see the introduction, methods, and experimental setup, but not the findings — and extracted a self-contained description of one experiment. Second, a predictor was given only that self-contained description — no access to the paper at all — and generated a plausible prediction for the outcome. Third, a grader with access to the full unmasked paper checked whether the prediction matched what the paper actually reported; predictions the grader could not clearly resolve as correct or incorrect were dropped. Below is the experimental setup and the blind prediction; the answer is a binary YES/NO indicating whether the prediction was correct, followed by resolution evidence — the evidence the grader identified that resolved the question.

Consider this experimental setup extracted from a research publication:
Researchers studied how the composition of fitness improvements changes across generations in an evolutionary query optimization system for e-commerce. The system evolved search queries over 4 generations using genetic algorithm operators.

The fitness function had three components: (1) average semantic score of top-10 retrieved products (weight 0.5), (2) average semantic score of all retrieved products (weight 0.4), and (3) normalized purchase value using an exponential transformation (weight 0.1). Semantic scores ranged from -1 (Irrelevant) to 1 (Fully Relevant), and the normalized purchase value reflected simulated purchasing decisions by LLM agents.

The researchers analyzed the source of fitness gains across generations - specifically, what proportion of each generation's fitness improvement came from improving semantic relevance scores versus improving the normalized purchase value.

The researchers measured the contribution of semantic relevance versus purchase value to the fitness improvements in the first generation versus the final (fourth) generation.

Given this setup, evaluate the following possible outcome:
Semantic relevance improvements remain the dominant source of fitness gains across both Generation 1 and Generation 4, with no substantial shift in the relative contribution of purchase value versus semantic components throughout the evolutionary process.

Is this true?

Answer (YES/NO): NO